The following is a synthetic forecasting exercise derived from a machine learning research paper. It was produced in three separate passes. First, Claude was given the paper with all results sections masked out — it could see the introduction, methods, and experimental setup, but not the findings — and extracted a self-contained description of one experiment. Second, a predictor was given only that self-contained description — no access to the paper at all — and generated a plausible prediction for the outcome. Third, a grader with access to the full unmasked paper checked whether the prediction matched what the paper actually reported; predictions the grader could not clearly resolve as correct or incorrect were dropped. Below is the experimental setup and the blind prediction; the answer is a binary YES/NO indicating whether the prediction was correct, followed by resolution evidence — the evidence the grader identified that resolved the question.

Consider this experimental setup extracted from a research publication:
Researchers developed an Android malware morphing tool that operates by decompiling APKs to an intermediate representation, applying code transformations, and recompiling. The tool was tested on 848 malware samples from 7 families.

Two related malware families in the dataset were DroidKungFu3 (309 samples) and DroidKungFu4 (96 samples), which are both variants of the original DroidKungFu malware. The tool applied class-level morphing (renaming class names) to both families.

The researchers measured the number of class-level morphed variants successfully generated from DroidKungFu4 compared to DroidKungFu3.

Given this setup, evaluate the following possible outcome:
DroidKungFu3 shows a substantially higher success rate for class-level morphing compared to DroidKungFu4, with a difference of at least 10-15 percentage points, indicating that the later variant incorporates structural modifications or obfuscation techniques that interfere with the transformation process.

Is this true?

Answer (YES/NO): NO